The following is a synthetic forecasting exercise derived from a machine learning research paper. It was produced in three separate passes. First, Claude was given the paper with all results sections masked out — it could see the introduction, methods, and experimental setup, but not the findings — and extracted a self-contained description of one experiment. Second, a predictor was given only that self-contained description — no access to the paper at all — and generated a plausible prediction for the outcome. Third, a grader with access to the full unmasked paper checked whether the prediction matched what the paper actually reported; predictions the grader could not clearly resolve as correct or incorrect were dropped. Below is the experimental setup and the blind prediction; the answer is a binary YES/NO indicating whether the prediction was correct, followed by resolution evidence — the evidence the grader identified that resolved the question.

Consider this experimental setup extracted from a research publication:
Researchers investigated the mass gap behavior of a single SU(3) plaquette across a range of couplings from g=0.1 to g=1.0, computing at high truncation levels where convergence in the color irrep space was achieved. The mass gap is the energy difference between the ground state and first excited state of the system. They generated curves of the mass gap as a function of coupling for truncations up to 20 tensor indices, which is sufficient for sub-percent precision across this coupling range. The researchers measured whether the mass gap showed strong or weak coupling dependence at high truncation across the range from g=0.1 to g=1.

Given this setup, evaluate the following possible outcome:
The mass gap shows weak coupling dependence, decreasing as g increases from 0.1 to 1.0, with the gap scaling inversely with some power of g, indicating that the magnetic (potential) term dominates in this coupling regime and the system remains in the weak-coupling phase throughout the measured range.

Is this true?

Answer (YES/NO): NO